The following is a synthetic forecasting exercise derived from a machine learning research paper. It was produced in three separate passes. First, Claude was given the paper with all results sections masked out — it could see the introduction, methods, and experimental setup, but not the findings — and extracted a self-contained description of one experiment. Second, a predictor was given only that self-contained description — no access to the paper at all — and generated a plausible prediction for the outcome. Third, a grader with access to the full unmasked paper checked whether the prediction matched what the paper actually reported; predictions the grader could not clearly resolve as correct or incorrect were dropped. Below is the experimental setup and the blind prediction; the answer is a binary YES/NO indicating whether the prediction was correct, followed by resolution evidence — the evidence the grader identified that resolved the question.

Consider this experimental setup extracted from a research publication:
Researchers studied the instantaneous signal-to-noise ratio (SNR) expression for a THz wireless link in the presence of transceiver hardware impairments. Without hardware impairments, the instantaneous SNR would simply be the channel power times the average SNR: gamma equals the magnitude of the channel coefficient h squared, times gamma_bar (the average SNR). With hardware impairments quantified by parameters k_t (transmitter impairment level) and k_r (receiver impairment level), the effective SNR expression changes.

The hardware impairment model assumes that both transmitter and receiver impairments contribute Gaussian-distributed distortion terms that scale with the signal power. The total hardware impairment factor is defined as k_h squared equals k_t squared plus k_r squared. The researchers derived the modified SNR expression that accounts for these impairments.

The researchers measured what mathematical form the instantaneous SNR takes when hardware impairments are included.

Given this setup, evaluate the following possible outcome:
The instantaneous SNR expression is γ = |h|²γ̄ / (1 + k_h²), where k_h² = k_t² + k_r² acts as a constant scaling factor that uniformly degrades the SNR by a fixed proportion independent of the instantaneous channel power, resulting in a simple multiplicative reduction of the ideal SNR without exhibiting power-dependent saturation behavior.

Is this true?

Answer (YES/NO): NO